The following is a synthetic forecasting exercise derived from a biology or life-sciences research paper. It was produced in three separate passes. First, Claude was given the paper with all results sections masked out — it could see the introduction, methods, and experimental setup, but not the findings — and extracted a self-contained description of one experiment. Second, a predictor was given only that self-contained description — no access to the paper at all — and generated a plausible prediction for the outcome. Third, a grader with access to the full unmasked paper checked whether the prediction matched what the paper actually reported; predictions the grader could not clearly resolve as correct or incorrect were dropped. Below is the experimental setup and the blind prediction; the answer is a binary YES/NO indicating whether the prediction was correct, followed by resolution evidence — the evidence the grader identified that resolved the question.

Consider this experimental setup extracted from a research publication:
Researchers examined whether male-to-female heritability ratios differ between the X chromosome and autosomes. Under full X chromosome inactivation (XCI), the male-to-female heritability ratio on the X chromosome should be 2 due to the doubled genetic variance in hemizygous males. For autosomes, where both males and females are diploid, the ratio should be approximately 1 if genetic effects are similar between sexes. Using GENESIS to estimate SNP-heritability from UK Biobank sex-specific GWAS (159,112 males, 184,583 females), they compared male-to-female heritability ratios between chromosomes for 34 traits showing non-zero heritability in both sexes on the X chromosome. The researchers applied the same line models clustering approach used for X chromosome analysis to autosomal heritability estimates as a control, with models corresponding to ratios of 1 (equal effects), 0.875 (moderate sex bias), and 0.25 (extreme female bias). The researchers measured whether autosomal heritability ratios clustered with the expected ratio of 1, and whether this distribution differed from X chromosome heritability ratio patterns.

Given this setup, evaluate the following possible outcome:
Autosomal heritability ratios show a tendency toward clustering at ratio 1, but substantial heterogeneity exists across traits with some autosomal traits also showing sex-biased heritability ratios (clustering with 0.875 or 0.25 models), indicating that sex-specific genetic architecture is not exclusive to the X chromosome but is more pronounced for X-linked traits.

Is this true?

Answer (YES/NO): NO